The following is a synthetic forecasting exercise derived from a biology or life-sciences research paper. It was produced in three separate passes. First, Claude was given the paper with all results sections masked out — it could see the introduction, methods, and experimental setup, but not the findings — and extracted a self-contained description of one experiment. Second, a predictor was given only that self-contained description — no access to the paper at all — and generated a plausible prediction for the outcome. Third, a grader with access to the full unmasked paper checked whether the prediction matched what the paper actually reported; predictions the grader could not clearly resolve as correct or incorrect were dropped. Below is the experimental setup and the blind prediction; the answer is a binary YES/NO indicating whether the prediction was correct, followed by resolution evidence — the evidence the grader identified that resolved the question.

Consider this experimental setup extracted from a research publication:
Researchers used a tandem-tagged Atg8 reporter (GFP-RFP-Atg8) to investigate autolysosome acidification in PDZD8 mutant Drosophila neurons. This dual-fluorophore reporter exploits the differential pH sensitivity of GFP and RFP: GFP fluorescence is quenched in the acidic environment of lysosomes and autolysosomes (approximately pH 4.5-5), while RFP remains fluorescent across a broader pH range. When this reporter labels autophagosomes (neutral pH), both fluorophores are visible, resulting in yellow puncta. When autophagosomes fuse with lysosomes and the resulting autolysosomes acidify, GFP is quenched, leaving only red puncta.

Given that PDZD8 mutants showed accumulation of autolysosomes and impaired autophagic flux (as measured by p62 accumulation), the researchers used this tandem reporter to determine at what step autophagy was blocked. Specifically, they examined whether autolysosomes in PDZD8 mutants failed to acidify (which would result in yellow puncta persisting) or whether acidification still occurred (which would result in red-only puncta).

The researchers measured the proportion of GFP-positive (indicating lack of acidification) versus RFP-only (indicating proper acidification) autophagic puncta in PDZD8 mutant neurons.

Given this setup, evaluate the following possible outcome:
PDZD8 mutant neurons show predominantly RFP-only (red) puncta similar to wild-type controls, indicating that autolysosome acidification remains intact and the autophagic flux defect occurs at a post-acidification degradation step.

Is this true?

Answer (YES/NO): NO